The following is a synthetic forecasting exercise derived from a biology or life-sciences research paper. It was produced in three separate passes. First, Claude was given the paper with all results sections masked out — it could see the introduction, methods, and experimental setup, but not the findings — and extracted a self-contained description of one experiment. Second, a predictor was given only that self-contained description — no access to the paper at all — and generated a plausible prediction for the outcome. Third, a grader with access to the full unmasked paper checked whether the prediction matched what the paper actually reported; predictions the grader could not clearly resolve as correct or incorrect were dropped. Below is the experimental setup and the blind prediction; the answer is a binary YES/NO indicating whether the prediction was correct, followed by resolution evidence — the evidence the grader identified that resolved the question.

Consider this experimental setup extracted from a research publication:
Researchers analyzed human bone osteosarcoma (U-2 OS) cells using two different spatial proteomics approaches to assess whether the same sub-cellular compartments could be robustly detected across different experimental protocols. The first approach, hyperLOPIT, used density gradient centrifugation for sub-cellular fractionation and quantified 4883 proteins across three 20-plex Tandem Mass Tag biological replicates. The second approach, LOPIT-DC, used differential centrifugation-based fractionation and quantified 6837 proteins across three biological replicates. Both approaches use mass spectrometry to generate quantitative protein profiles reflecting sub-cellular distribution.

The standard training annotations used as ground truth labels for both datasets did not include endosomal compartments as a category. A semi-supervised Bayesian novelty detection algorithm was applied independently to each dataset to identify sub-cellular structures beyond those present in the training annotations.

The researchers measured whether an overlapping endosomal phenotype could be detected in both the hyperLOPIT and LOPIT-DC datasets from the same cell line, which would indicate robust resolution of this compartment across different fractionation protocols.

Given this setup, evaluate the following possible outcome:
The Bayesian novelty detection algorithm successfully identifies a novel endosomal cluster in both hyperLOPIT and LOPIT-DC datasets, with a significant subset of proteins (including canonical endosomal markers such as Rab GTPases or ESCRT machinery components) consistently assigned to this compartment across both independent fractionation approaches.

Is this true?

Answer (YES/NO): NO